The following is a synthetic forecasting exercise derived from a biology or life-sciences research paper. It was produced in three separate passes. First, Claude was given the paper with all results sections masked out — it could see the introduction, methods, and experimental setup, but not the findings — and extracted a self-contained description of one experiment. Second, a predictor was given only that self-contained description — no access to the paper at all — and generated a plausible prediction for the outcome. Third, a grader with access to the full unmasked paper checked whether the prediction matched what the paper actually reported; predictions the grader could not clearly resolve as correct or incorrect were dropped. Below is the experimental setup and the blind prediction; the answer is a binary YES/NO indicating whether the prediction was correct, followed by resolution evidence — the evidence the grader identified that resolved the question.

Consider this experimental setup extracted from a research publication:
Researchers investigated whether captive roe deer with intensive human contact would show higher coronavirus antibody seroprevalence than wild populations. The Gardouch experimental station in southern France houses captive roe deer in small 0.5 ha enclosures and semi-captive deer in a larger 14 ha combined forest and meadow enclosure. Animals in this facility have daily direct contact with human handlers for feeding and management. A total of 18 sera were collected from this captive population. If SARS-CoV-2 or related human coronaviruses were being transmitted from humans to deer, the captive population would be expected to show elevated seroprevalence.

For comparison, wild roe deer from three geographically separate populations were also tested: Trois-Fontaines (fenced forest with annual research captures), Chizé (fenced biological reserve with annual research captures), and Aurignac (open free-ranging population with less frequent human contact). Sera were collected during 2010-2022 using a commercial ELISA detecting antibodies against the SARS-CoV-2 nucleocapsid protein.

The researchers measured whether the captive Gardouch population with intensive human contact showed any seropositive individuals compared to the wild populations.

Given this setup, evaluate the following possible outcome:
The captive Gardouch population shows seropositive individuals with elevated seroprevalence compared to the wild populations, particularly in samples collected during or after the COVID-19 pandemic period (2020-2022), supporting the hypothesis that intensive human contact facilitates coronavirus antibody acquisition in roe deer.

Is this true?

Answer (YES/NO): NO